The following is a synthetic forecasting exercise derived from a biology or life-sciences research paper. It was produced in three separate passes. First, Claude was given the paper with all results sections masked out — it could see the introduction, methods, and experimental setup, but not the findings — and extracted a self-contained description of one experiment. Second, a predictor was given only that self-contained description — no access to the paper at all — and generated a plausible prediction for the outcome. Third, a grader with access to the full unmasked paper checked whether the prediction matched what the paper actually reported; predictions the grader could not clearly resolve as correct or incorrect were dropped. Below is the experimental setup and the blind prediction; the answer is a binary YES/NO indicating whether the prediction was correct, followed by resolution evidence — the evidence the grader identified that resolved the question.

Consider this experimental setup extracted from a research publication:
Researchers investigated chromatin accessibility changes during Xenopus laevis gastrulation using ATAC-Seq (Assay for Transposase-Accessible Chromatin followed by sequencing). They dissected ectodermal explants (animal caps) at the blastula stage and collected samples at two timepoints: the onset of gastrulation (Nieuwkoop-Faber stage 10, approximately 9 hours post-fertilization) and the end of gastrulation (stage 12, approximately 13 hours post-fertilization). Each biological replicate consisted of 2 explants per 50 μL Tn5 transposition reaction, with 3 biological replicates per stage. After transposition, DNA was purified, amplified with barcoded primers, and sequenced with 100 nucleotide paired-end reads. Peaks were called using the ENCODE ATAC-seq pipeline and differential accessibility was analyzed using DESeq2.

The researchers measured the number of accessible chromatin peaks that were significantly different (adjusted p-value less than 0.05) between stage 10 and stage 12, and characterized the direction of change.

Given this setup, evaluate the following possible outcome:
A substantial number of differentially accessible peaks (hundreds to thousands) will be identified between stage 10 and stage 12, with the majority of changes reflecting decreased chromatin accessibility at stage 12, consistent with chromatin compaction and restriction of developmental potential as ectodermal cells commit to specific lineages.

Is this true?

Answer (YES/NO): NO